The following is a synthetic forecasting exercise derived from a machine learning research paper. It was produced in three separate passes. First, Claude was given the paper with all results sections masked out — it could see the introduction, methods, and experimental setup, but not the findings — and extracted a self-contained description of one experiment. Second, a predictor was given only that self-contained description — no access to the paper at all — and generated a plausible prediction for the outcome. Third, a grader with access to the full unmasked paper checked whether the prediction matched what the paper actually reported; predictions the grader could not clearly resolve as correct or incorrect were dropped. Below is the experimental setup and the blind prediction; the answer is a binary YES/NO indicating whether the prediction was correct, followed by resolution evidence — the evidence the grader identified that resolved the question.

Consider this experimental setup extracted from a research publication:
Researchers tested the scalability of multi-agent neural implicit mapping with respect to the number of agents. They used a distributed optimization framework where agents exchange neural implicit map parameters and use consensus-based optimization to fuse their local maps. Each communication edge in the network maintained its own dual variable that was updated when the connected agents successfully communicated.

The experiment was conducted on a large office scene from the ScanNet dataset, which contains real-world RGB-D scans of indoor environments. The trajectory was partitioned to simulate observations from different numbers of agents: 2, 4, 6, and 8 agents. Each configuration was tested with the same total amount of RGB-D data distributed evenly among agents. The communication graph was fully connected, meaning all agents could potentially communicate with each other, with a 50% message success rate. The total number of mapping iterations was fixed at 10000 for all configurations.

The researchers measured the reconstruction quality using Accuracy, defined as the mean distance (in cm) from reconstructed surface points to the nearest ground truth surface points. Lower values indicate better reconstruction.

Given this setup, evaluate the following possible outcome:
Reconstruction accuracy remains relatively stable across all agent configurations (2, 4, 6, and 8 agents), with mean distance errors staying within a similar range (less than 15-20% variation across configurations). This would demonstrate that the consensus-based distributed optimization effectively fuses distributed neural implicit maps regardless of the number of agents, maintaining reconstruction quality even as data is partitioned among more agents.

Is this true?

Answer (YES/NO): NO